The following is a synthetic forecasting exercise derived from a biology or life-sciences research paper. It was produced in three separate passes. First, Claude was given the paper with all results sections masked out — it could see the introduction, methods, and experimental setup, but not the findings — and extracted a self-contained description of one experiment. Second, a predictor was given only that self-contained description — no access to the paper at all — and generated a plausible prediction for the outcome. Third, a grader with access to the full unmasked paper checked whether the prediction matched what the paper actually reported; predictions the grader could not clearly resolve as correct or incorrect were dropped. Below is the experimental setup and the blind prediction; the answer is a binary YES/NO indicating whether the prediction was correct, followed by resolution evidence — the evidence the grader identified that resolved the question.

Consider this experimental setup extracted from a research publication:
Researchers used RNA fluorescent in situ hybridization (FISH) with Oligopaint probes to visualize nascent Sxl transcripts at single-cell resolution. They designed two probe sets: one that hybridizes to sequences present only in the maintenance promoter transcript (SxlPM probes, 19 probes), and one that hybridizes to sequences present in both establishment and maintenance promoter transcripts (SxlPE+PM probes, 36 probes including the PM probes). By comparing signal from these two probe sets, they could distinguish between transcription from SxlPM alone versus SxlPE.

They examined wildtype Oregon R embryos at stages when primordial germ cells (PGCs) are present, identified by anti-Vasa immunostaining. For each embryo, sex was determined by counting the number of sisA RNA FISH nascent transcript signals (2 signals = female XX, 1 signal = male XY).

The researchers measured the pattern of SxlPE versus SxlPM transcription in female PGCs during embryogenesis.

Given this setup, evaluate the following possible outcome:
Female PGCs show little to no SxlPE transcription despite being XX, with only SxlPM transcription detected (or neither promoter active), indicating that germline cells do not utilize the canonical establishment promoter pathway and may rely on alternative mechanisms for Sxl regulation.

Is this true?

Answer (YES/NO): NO